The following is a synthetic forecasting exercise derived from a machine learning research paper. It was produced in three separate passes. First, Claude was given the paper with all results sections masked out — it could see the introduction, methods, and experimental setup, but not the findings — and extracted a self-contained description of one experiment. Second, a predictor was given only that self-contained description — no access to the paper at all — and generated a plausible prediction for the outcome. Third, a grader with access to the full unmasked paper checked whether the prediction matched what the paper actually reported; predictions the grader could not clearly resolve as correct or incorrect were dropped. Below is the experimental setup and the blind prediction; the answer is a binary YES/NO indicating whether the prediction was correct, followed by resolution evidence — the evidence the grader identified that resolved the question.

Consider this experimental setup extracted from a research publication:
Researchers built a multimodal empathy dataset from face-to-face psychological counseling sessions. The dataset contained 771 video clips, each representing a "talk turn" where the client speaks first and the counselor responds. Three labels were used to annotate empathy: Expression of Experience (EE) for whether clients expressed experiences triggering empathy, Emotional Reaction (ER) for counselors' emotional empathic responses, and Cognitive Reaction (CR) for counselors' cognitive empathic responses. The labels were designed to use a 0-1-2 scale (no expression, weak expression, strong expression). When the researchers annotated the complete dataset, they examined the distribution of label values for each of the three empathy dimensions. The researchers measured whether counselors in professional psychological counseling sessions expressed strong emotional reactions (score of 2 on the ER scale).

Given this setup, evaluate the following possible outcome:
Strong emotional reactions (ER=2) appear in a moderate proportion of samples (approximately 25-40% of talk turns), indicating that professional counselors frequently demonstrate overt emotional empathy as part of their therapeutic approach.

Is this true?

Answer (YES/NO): NO